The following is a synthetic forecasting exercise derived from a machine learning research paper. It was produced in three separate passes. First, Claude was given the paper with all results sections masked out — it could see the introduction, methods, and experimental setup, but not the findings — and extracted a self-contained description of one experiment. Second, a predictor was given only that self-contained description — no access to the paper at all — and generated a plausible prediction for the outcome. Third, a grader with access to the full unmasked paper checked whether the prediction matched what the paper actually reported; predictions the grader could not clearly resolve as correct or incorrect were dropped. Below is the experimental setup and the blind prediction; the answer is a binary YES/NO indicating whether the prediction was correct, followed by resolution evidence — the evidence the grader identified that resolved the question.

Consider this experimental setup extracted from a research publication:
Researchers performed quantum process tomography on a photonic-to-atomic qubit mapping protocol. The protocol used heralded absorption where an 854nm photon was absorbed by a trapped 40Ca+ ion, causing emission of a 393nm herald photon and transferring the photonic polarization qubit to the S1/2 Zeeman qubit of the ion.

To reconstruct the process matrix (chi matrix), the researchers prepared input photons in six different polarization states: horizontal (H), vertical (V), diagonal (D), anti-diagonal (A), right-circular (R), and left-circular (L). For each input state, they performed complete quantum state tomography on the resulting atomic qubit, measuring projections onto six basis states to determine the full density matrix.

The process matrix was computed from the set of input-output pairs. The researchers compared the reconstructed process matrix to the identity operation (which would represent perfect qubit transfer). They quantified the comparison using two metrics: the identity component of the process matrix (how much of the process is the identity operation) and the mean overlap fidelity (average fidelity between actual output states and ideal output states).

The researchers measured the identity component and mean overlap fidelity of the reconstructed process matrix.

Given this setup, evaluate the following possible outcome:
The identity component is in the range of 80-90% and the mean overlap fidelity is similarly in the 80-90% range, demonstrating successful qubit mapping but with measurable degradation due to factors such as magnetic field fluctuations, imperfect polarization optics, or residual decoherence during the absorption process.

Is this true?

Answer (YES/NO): NO